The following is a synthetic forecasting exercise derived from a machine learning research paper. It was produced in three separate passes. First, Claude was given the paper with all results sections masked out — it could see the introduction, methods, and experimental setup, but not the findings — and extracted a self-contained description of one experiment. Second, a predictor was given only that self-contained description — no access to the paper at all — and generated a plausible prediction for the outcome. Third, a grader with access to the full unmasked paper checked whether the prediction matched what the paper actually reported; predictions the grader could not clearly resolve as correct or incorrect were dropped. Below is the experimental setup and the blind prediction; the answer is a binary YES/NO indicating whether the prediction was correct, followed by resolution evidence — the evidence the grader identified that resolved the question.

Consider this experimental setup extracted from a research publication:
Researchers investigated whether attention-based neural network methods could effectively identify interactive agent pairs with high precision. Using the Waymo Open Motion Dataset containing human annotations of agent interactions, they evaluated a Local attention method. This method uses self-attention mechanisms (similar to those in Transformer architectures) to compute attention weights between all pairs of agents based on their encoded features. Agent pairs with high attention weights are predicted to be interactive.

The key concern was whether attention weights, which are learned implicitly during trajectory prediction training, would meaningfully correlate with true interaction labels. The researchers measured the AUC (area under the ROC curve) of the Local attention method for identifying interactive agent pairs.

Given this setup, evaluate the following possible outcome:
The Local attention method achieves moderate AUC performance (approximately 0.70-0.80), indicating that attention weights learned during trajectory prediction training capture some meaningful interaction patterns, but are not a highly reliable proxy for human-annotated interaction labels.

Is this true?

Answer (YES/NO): NO